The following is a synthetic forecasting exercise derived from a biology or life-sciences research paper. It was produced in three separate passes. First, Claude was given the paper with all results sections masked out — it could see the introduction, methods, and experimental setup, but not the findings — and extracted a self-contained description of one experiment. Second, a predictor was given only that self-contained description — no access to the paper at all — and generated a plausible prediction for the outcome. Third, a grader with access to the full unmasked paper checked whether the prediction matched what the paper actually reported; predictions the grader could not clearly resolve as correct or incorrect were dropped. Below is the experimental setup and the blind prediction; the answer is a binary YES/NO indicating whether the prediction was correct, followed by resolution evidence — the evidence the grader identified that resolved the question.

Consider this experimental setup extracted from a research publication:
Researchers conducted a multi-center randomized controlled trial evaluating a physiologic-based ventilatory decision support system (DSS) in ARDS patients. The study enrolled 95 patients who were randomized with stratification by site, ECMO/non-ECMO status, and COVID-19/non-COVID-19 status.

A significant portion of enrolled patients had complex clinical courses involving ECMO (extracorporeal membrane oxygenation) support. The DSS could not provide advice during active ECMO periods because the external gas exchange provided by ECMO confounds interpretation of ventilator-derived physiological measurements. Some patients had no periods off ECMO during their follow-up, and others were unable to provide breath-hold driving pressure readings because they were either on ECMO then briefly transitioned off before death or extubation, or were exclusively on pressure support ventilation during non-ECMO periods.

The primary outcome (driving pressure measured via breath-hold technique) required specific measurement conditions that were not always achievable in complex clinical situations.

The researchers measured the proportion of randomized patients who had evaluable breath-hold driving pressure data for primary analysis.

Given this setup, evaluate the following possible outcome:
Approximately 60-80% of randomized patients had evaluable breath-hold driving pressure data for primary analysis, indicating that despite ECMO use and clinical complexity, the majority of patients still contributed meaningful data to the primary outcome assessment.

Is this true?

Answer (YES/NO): YES